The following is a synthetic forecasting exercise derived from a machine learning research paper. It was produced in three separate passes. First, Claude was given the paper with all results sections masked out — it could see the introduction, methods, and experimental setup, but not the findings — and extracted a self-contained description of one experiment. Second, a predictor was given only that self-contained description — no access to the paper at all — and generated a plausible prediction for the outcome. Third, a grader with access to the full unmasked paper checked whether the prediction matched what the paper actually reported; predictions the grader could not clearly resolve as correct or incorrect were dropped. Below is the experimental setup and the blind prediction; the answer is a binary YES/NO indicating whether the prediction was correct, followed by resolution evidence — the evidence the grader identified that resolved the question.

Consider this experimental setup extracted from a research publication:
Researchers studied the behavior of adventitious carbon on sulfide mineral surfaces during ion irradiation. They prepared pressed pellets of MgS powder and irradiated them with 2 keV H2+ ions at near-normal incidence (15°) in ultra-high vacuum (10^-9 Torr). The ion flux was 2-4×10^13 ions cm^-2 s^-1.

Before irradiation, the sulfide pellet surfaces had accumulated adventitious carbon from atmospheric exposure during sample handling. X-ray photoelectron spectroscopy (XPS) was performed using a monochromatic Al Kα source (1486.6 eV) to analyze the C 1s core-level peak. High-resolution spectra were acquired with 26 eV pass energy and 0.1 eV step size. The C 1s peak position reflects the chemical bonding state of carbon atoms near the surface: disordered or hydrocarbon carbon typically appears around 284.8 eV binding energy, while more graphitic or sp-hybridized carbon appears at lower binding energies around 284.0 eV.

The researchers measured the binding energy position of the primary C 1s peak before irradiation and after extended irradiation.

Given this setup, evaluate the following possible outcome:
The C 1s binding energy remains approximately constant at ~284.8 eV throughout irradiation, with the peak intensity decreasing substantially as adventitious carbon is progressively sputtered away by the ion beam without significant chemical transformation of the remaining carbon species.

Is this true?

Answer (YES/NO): NO